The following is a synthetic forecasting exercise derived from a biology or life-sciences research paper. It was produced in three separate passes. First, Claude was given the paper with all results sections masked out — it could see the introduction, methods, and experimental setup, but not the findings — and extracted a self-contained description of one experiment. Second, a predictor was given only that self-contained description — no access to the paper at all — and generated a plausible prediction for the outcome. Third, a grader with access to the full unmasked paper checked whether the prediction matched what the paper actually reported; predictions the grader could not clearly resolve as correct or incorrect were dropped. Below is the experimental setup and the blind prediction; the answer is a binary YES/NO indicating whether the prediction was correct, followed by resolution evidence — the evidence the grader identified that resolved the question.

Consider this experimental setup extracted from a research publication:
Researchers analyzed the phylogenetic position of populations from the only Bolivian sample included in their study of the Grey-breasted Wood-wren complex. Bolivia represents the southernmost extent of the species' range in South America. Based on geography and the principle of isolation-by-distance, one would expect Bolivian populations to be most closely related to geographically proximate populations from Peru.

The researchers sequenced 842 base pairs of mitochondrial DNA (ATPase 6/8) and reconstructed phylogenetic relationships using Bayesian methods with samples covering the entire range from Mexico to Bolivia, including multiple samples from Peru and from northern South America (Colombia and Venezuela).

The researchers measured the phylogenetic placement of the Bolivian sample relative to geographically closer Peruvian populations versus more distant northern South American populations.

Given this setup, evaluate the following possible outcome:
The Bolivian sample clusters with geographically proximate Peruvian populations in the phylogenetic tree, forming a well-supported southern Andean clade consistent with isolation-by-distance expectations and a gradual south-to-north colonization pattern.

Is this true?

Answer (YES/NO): NO